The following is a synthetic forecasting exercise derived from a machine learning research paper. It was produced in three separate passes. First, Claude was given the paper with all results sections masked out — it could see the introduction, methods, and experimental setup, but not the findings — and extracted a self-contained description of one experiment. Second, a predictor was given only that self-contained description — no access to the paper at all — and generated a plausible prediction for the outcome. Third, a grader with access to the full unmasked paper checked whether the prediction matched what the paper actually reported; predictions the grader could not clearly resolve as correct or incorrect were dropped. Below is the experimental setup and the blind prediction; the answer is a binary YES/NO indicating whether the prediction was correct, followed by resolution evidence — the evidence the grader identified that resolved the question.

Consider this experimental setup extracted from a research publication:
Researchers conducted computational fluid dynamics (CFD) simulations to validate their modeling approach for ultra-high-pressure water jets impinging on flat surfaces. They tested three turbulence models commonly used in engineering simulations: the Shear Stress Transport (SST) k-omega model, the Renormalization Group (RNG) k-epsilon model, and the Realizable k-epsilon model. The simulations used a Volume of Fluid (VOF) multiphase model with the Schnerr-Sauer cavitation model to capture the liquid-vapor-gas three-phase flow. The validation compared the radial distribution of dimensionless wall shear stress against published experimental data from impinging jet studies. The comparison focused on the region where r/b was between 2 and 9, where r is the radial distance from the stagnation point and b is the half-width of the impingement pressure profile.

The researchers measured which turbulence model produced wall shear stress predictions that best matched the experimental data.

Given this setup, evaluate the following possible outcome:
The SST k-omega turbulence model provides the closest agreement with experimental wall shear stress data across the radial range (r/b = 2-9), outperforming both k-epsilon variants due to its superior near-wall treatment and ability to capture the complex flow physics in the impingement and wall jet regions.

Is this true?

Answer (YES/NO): NO